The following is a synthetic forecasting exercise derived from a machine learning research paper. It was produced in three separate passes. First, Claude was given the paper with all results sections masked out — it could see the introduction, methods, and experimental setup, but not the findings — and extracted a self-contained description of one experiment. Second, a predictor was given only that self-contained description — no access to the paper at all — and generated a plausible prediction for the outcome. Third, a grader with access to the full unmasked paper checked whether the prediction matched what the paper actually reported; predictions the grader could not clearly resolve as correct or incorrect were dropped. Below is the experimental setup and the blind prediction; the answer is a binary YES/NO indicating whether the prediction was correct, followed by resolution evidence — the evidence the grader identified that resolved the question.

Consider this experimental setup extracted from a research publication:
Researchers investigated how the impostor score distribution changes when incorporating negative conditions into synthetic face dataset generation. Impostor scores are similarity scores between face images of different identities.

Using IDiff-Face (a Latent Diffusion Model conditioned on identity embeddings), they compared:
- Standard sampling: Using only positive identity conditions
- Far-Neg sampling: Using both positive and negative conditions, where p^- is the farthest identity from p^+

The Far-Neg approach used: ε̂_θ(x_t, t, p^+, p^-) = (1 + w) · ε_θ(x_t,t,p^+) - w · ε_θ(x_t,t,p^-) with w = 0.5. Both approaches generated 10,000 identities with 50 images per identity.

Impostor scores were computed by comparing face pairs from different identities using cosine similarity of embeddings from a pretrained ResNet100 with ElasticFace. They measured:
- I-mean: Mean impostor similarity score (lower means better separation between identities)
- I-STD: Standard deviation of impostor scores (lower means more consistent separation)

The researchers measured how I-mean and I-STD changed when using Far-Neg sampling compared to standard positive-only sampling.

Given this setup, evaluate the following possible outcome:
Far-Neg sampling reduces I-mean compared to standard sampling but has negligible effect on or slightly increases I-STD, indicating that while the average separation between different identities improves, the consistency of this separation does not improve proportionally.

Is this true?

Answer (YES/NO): NO